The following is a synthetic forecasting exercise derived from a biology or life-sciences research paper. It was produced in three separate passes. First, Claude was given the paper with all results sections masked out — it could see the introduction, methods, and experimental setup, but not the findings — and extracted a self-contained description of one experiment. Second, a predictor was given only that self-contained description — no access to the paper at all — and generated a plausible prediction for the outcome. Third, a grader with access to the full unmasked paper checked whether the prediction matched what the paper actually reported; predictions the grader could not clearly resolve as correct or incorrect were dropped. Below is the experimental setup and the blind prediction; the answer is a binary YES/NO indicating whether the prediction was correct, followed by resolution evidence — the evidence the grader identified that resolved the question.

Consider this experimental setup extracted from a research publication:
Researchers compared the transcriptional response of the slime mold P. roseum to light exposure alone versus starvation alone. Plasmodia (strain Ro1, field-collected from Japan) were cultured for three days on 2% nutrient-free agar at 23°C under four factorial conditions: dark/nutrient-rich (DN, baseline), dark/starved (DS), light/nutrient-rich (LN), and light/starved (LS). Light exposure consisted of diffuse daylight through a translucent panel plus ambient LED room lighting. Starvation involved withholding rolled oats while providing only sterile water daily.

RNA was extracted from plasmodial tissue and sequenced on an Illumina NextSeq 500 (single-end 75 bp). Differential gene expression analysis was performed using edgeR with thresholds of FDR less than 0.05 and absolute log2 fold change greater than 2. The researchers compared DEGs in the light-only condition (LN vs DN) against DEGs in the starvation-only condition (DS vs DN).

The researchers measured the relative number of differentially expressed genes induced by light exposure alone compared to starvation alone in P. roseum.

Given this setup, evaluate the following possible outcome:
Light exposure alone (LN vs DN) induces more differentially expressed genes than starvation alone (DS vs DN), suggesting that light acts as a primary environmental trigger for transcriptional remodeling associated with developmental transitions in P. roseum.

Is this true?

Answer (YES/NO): NO